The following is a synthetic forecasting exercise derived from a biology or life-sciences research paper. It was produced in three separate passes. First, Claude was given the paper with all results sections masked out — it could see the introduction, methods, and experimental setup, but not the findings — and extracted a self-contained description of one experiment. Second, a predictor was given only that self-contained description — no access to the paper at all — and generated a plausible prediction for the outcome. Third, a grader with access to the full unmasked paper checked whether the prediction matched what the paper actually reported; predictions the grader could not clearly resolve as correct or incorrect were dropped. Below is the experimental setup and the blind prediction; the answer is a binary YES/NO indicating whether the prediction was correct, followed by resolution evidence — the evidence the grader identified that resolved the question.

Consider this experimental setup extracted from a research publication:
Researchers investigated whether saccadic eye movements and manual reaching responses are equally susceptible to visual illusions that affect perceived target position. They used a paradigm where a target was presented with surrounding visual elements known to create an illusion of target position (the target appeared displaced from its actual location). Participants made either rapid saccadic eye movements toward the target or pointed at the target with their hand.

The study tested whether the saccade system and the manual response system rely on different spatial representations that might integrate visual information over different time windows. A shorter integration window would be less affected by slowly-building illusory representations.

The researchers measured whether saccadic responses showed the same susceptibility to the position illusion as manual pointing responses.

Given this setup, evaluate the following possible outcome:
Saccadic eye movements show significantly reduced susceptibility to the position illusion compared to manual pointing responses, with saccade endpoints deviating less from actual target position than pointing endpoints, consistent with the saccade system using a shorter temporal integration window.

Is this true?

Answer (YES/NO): YES